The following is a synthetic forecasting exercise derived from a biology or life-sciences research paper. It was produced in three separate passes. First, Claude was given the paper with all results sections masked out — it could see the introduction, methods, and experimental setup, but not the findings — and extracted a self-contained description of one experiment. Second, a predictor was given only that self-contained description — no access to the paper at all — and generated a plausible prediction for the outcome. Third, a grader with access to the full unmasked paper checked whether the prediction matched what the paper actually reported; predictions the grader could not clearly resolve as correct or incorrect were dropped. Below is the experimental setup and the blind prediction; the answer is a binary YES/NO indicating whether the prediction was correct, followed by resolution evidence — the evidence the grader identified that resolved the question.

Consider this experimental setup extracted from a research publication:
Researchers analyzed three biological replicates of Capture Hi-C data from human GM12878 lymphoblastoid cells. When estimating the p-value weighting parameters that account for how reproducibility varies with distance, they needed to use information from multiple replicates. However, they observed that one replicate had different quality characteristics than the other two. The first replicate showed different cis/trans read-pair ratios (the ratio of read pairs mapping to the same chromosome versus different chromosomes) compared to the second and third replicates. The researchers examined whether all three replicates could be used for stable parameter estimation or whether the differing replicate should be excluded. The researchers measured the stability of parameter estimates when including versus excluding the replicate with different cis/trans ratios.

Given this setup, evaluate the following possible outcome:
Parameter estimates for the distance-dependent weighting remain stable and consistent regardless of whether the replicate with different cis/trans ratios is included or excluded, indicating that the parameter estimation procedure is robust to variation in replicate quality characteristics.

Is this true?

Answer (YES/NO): NO